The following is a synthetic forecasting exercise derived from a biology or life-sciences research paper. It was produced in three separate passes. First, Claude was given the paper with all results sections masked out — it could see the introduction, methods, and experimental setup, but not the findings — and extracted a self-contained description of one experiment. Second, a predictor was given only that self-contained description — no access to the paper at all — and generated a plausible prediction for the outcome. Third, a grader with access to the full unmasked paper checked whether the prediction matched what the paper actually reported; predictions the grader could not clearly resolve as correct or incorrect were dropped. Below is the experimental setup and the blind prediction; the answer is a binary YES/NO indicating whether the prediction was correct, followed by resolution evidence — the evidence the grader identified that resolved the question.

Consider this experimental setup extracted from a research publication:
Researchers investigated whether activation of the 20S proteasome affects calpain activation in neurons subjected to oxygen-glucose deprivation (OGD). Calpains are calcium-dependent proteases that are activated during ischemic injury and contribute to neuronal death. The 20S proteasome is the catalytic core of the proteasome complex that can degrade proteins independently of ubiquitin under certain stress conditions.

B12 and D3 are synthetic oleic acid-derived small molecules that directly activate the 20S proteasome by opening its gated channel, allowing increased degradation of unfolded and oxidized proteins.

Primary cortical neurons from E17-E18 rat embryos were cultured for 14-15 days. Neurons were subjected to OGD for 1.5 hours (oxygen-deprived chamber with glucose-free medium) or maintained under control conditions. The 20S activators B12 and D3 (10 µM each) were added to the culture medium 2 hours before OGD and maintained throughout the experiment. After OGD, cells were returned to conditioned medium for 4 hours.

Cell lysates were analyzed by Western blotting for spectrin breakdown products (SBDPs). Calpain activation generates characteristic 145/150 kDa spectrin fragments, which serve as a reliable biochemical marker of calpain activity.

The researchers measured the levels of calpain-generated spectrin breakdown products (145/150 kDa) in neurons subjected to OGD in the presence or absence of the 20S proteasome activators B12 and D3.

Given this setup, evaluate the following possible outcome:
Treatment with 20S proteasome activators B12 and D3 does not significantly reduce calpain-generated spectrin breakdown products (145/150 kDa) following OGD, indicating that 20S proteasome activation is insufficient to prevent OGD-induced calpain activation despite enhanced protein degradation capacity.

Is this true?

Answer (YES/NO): NO